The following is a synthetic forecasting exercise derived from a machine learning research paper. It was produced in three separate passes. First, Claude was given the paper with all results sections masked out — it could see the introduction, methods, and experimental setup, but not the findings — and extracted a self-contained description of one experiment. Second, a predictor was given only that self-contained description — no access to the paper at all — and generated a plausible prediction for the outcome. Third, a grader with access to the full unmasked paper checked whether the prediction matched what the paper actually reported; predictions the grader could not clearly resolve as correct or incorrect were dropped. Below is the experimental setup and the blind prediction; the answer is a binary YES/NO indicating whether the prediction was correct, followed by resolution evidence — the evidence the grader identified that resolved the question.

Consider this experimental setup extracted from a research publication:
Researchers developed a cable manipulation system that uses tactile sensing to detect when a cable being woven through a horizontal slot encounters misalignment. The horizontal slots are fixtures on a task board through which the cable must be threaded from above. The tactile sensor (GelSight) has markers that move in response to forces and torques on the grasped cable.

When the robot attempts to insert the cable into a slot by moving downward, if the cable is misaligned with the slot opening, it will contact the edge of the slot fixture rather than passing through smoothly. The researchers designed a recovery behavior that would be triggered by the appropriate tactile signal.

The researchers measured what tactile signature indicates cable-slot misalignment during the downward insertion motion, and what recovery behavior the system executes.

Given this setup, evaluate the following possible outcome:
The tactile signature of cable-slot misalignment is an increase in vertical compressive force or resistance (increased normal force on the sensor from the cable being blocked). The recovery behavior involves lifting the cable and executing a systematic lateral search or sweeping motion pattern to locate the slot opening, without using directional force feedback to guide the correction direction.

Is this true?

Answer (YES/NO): NO